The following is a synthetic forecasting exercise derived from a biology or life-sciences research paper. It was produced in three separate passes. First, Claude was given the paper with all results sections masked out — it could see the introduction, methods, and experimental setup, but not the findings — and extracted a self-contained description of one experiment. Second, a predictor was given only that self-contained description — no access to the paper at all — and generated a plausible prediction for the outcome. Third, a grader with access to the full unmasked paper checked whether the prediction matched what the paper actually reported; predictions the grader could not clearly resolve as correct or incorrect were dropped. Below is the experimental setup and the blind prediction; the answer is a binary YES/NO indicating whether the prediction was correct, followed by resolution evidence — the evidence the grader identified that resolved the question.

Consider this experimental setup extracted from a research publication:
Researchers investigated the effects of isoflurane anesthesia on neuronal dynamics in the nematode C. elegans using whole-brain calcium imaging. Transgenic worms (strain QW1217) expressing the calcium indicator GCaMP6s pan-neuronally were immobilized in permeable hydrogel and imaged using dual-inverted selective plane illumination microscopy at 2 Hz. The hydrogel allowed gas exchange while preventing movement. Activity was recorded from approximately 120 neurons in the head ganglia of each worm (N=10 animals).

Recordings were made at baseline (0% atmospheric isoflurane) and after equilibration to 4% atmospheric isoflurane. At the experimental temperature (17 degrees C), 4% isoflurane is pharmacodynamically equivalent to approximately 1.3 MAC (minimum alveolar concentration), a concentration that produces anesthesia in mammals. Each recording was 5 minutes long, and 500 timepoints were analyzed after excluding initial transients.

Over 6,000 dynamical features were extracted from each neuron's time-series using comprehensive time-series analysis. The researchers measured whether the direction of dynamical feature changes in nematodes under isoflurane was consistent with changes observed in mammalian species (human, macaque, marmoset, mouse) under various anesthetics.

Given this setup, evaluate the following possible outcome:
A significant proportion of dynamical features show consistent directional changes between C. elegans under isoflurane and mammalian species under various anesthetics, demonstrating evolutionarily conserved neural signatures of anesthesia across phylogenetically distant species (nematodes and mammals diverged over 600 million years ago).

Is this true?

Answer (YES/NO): YES